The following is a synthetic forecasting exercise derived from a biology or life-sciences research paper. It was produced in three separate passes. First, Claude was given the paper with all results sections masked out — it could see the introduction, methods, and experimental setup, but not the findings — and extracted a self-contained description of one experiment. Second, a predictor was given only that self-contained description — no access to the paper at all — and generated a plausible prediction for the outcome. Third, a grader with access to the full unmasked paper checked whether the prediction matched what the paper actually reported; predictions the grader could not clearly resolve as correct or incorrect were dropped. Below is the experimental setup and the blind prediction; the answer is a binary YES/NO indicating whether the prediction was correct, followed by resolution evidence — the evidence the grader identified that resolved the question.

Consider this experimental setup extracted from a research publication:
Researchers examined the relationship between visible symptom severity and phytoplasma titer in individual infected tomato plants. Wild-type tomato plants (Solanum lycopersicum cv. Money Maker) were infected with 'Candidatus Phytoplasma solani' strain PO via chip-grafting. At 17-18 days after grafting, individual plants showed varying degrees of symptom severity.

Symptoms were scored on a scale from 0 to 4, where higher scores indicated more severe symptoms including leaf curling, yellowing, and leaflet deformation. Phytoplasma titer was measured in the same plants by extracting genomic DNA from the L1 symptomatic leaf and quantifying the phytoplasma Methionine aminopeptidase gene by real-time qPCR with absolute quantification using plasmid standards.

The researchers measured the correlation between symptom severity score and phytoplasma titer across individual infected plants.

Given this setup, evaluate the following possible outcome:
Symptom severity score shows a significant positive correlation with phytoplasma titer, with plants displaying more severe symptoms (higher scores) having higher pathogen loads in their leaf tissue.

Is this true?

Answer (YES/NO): NO